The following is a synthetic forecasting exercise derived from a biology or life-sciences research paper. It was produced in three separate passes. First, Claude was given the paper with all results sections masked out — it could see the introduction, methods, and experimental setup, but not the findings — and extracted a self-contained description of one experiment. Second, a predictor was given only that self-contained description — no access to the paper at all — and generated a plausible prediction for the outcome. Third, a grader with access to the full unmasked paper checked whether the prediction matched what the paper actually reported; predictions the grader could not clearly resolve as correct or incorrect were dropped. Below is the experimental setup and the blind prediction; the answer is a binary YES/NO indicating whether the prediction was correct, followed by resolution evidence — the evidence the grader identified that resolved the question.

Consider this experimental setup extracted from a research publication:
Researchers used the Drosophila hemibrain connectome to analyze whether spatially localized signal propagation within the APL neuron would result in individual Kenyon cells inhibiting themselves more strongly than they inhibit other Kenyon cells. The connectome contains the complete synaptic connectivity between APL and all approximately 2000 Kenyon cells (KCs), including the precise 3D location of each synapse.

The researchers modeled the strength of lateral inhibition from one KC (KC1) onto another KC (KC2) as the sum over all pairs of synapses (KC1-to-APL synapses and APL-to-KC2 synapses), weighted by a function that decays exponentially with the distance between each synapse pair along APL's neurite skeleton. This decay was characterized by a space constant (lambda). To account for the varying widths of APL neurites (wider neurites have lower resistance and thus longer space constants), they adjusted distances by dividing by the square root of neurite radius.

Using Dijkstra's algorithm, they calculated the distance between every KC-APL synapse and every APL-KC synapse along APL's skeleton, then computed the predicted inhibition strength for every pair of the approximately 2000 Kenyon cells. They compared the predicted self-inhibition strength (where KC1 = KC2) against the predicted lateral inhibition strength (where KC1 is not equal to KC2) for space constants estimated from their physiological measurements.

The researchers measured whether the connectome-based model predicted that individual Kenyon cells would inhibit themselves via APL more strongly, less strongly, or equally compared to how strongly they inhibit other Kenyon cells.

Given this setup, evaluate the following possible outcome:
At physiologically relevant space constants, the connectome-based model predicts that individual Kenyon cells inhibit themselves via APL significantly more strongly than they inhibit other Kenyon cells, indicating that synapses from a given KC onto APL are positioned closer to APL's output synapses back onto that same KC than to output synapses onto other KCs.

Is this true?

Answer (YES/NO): YES